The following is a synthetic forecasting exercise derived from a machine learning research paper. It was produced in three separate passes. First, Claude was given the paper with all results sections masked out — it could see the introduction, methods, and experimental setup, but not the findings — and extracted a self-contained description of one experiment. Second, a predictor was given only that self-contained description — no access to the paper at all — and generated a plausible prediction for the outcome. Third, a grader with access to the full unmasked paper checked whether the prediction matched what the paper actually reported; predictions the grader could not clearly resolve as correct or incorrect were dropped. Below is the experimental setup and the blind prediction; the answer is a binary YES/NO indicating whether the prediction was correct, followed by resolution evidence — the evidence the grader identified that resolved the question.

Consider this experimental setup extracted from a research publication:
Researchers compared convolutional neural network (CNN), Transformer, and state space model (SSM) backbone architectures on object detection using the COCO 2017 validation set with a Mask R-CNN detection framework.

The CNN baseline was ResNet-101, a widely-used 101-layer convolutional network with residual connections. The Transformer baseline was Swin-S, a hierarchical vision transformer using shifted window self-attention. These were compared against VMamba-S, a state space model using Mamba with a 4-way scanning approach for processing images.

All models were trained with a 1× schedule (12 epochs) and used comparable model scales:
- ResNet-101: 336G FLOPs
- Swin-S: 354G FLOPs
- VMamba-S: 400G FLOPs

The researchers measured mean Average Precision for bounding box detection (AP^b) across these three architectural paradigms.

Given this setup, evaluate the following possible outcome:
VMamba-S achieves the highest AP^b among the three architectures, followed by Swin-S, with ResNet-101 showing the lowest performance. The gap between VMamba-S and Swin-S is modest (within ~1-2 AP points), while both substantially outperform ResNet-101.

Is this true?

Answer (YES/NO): NO